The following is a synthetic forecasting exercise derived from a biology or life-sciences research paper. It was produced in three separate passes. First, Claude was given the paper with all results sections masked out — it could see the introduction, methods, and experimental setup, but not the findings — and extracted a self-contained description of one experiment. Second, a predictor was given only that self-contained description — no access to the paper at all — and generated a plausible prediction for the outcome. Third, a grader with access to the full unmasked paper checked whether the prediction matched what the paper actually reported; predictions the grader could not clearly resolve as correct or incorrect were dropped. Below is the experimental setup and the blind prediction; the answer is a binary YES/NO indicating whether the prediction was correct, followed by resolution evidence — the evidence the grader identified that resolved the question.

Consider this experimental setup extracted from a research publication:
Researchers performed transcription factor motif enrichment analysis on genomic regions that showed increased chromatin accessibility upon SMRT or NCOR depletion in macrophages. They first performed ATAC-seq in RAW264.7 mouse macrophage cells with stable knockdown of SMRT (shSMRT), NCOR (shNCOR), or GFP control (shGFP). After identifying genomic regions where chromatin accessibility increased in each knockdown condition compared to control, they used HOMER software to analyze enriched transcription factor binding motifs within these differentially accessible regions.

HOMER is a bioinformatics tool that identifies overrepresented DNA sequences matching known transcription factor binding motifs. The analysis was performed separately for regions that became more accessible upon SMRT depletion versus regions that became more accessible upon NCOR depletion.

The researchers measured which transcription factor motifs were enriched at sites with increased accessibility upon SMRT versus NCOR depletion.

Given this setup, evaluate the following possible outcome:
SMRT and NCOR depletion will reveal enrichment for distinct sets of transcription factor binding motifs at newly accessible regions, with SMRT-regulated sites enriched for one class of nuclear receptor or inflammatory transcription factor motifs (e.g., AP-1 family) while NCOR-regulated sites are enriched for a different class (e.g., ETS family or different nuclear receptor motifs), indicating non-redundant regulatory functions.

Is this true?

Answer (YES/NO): NO